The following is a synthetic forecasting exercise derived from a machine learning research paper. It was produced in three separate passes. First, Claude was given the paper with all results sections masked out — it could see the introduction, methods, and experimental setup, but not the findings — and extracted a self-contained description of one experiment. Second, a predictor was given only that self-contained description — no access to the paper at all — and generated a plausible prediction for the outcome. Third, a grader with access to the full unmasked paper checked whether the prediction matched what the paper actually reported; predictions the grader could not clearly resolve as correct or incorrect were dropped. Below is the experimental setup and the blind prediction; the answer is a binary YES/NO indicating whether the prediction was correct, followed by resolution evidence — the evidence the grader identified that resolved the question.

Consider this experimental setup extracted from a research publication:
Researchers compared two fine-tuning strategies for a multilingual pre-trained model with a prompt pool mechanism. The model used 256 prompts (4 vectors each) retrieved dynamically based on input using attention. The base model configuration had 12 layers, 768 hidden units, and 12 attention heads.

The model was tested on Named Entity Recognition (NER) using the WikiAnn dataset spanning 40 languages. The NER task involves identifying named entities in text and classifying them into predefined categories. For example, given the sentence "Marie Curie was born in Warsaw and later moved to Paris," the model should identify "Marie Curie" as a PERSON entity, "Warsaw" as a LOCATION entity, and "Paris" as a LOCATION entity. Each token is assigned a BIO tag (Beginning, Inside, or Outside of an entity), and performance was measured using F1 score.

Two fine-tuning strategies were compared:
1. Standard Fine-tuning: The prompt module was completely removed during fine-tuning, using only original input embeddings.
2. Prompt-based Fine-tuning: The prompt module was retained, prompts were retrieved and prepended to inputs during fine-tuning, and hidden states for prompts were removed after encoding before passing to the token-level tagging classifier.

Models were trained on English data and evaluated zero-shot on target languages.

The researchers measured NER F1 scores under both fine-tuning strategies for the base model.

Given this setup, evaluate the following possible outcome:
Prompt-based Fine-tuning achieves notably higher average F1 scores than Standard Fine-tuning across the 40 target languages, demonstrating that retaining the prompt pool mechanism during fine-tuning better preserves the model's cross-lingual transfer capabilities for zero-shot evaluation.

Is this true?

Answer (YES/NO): NO